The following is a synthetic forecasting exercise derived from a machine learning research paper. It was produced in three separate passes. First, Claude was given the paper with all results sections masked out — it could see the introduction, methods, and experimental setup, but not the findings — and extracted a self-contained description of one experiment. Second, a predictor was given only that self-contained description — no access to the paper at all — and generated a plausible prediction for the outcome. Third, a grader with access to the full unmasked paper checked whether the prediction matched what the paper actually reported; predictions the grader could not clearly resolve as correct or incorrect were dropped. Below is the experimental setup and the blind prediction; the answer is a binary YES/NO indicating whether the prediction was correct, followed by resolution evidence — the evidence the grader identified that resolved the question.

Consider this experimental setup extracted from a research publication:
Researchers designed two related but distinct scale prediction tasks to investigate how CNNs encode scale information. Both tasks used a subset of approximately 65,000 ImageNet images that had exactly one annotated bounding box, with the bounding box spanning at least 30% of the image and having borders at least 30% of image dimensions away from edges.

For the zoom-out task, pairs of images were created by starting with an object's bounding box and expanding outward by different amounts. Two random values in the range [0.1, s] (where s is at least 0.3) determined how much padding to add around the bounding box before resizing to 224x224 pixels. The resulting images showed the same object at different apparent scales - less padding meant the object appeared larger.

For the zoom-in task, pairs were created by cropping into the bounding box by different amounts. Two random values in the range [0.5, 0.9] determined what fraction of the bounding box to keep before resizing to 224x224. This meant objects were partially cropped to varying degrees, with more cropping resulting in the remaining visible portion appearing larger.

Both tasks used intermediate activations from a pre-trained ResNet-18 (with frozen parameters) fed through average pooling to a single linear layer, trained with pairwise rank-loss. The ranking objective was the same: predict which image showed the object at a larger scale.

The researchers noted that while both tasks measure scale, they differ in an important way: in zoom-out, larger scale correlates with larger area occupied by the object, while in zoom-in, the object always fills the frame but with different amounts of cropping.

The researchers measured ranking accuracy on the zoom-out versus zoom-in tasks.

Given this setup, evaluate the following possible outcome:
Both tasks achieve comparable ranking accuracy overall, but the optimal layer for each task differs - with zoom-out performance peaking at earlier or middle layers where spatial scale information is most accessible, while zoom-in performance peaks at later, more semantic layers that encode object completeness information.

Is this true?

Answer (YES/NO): NO